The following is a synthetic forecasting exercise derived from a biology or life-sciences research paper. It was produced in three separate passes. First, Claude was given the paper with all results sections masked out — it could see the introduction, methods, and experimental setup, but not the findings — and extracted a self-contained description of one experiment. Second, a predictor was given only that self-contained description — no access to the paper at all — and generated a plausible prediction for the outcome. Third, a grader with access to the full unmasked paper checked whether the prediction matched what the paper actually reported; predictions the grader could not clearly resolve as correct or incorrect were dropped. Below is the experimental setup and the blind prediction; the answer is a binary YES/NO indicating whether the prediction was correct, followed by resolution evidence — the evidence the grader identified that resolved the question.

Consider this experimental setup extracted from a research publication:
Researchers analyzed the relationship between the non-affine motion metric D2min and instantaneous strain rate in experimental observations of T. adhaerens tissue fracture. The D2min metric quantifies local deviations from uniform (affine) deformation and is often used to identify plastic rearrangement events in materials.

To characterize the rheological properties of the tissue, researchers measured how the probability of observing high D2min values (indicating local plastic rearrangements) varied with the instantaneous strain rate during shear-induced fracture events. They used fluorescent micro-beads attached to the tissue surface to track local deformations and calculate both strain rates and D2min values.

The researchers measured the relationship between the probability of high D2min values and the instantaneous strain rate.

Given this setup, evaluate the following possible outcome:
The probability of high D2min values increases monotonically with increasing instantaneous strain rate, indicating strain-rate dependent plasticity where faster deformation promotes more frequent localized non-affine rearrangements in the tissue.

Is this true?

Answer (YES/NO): NO